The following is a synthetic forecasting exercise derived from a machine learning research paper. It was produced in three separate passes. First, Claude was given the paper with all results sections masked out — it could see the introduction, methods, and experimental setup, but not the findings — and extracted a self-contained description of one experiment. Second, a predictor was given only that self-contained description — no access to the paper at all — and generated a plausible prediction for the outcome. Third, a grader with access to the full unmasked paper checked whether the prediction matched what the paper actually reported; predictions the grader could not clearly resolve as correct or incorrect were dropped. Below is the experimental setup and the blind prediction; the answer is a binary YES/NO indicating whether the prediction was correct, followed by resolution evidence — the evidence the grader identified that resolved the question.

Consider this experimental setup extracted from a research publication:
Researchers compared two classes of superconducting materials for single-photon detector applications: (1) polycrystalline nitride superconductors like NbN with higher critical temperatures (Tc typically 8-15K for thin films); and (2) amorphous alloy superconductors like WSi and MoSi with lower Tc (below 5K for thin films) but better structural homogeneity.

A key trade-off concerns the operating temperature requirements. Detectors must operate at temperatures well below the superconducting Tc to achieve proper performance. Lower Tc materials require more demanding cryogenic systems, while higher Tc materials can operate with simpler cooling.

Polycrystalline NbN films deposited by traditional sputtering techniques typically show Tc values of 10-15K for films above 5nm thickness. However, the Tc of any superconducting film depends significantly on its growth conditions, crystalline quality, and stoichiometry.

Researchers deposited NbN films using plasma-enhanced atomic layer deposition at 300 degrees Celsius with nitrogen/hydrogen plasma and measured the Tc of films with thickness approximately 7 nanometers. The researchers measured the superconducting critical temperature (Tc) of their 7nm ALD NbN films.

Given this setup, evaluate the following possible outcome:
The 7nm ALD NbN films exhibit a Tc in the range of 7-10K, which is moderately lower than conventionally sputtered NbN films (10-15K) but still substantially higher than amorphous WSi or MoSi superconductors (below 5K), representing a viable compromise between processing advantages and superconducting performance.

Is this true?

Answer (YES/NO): YES